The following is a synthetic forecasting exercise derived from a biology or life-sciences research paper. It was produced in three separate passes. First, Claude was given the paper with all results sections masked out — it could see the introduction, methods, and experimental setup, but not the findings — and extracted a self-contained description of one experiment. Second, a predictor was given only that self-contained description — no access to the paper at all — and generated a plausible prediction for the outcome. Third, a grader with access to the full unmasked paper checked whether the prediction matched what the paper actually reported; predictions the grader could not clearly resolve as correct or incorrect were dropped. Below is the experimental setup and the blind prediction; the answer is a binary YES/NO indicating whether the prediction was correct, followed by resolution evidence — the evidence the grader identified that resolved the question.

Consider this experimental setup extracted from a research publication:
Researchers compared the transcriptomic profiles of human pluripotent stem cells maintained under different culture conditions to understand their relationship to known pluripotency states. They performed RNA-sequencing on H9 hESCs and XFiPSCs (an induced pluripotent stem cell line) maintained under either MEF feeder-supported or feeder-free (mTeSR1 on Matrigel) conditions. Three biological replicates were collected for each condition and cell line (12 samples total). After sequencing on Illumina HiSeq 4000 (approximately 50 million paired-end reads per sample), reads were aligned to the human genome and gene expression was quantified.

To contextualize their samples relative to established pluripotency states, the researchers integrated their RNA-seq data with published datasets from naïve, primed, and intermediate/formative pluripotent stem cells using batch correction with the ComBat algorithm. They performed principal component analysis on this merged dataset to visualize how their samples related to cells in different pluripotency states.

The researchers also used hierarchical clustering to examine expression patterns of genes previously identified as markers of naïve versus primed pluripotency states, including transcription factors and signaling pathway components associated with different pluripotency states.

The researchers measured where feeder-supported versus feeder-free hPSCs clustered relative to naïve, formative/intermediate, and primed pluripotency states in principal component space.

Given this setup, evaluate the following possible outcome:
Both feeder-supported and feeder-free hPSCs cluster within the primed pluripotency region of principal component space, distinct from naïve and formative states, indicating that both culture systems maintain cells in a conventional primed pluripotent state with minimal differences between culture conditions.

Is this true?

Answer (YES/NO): NO